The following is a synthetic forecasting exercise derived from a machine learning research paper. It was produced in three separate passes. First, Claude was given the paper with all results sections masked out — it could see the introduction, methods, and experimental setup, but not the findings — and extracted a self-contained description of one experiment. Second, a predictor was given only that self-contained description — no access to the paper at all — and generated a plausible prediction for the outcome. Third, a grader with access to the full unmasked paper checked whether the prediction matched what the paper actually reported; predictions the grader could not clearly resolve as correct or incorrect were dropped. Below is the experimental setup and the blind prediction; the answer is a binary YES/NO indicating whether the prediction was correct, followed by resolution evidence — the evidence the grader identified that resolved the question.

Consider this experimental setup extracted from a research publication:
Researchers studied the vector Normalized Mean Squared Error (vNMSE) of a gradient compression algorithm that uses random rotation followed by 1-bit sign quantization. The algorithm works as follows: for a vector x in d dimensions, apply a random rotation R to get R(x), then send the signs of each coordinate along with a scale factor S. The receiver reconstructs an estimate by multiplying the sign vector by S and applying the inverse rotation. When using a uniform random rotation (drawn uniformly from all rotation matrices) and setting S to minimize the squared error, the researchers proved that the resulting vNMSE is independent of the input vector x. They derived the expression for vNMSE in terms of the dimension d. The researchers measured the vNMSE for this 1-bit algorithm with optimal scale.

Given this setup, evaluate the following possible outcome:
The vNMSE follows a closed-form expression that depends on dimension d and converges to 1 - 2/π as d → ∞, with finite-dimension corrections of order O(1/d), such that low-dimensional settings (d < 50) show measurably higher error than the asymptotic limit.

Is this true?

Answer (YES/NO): NO